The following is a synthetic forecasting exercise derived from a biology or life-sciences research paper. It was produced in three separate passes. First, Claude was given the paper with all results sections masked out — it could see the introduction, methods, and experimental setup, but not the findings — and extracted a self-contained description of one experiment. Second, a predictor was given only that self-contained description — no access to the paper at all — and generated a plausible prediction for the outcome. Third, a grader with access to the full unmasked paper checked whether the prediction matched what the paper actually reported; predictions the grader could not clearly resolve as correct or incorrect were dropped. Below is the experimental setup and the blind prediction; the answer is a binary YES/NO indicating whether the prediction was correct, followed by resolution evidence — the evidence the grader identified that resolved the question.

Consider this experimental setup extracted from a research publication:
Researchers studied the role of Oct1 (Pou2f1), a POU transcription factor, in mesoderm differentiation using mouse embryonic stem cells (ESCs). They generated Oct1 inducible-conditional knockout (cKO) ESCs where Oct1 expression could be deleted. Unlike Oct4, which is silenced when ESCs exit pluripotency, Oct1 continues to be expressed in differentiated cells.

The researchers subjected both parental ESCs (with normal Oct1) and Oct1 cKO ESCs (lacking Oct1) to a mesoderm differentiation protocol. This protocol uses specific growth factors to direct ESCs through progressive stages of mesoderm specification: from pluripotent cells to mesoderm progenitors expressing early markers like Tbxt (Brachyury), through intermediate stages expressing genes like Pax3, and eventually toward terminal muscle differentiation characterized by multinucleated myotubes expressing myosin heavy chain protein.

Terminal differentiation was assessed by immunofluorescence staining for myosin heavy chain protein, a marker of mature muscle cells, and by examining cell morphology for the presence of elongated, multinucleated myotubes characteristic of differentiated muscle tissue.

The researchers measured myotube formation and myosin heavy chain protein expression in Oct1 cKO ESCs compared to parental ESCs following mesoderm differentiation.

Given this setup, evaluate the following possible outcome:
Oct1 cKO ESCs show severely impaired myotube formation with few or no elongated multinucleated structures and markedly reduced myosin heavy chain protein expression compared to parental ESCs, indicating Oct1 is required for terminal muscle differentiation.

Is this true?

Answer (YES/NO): YES